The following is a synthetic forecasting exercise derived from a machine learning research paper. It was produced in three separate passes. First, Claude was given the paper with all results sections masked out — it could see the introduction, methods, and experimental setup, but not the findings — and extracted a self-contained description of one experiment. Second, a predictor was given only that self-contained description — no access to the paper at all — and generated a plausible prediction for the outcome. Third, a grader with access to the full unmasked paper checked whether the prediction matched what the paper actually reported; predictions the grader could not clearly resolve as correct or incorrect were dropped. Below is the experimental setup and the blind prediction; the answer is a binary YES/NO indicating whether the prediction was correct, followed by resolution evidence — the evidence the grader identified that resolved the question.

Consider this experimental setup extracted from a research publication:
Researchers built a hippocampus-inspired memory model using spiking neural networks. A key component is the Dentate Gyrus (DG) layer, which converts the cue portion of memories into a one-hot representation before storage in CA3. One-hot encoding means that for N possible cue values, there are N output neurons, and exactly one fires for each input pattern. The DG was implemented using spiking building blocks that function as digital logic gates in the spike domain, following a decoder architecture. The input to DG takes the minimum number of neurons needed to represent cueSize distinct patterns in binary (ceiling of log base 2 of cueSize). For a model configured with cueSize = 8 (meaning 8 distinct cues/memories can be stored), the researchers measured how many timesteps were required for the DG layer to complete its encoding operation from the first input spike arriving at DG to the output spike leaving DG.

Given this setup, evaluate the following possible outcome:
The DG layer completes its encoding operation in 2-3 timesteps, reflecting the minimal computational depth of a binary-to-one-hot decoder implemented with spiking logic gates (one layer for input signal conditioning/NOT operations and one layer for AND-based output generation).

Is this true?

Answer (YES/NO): YES